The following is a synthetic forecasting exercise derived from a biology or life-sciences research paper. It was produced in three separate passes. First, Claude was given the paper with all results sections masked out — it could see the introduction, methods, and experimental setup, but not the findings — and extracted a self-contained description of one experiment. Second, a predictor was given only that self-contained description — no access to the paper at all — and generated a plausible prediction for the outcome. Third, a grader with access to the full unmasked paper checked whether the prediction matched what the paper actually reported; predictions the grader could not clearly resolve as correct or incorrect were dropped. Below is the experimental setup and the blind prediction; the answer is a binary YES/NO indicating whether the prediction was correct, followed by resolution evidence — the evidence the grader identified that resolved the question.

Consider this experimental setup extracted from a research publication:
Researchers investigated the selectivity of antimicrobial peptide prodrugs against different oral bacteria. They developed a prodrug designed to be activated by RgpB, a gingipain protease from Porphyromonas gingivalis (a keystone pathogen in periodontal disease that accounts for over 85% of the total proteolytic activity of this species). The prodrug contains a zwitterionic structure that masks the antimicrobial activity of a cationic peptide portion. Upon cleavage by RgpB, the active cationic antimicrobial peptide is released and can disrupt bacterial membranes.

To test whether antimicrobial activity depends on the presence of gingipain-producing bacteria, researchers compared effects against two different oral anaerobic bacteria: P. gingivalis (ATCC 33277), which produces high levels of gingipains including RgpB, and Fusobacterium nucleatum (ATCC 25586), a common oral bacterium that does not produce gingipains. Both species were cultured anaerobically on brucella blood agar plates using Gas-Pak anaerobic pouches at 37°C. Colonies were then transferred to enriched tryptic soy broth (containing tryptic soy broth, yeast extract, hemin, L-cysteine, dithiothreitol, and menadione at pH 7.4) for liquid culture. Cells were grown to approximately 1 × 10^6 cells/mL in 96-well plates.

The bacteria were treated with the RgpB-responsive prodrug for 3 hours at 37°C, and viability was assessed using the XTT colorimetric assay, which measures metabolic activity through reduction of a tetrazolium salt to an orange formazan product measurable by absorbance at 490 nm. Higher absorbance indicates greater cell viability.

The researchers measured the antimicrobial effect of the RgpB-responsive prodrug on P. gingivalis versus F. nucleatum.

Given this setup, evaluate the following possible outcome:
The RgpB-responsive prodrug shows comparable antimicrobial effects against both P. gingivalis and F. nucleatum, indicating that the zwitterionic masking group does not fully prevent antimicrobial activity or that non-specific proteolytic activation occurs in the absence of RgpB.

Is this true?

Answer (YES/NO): NO